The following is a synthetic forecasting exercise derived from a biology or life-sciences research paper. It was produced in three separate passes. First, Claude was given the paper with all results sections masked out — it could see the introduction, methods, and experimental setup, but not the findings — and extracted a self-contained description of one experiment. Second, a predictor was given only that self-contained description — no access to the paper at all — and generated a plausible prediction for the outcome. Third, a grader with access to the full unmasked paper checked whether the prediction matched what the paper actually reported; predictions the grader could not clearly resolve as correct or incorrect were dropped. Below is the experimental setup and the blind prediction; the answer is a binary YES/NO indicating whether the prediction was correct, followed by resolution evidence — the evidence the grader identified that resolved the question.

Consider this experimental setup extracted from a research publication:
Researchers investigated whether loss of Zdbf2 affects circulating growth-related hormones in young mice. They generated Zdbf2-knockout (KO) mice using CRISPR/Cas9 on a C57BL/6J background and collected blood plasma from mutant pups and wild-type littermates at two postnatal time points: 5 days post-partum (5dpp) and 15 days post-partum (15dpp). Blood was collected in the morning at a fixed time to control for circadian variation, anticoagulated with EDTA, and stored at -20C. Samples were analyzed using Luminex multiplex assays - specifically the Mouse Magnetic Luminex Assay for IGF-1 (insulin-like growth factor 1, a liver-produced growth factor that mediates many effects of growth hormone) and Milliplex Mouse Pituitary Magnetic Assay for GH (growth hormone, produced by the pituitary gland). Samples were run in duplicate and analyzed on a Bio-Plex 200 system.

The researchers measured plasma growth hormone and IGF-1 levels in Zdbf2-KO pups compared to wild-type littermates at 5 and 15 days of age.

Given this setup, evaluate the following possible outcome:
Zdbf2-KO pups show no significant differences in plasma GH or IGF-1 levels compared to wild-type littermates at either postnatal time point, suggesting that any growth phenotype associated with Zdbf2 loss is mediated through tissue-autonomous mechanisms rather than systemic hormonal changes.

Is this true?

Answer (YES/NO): NO